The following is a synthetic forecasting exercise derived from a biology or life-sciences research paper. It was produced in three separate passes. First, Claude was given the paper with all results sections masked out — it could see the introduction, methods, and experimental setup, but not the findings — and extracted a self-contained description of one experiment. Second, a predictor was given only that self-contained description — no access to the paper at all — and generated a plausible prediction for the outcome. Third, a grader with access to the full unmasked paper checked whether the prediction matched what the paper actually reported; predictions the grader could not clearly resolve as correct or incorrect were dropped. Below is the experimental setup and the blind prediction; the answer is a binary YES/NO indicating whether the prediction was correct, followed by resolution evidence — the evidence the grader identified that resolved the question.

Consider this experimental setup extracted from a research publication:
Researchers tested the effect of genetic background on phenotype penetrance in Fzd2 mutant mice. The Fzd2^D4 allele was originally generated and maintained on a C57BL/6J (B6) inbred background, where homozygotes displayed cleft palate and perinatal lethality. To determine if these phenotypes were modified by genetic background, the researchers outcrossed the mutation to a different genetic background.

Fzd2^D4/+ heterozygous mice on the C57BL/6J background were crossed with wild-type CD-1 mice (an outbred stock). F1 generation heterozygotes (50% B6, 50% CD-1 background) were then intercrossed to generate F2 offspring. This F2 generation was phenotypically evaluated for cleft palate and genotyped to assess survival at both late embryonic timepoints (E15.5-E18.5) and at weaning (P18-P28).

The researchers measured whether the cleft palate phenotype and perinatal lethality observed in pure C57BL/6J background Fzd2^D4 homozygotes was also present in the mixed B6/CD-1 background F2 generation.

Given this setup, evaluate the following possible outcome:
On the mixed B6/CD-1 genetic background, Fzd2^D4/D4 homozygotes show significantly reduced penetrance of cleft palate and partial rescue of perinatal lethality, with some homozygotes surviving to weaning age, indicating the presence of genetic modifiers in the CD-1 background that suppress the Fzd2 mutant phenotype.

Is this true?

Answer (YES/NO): NO